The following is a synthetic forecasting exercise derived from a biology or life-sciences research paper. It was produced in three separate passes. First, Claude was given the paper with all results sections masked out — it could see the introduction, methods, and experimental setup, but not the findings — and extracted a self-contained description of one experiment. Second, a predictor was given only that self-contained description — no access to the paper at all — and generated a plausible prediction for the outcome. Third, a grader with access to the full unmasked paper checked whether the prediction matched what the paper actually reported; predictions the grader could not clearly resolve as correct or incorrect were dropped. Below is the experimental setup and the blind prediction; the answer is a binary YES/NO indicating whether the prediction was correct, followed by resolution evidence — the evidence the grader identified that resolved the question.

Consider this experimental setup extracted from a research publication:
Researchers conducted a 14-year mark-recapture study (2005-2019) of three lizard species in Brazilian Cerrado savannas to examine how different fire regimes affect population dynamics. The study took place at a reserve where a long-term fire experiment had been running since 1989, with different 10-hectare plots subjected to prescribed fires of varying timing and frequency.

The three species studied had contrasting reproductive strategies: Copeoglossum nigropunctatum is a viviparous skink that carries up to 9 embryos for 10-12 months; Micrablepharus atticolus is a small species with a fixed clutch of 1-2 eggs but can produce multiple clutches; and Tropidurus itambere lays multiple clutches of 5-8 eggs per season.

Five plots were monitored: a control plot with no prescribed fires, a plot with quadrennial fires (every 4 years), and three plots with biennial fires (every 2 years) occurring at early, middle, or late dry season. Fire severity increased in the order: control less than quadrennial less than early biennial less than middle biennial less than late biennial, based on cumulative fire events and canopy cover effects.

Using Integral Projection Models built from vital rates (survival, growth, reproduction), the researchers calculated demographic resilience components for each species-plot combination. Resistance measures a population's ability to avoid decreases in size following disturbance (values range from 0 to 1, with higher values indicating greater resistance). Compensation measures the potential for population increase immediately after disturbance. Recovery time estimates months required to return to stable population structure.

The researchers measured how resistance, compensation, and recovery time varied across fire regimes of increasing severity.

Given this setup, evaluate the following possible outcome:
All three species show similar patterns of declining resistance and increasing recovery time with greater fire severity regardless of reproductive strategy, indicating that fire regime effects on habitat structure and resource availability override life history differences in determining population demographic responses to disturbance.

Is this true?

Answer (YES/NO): NO